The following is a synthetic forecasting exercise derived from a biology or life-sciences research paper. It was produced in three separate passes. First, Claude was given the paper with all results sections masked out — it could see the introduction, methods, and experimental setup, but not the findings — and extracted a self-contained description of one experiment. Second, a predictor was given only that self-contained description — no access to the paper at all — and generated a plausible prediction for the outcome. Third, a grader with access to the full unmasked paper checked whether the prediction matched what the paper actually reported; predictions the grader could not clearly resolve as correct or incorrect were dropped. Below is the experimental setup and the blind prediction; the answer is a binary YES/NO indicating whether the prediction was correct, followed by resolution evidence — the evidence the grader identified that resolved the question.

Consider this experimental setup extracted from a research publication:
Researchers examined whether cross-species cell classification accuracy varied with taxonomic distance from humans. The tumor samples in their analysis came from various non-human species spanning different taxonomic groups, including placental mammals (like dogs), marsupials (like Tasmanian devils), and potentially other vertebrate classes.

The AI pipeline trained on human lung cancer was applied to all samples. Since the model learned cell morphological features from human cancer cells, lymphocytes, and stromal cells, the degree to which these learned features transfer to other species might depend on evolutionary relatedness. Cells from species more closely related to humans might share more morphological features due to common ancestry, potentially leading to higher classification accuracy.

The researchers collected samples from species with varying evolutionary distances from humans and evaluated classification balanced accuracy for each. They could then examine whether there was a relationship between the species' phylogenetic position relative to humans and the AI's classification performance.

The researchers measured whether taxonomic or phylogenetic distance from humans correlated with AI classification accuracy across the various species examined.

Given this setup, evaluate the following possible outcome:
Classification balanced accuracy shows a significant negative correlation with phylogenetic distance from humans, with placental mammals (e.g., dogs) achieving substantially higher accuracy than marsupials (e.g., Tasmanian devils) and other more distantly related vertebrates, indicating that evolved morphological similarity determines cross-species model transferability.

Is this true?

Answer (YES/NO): NO